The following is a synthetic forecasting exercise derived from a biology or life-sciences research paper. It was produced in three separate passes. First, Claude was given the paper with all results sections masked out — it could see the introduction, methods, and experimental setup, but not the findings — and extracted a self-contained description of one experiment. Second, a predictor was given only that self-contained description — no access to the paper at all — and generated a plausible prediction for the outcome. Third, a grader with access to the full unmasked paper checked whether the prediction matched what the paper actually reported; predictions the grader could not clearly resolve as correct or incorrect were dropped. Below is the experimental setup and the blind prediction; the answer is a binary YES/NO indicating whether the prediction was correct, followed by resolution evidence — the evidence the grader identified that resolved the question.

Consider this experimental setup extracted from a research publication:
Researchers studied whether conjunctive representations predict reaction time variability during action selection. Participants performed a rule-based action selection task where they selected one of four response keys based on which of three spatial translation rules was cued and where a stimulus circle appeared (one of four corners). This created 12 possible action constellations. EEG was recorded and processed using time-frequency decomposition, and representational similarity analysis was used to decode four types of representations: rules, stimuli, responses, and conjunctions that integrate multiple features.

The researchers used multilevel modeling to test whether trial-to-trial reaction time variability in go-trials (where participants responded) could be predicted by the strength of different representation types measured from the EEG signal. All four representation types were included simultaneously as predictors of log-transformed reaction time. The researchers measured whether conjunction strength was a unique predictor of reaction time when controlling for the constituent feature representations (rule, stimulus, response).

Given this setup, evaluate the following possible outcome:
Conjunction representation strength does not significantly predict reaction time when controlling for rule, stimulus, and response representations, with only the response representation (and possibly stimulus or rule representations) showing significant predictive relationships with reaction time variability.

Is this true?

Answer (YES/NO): NO